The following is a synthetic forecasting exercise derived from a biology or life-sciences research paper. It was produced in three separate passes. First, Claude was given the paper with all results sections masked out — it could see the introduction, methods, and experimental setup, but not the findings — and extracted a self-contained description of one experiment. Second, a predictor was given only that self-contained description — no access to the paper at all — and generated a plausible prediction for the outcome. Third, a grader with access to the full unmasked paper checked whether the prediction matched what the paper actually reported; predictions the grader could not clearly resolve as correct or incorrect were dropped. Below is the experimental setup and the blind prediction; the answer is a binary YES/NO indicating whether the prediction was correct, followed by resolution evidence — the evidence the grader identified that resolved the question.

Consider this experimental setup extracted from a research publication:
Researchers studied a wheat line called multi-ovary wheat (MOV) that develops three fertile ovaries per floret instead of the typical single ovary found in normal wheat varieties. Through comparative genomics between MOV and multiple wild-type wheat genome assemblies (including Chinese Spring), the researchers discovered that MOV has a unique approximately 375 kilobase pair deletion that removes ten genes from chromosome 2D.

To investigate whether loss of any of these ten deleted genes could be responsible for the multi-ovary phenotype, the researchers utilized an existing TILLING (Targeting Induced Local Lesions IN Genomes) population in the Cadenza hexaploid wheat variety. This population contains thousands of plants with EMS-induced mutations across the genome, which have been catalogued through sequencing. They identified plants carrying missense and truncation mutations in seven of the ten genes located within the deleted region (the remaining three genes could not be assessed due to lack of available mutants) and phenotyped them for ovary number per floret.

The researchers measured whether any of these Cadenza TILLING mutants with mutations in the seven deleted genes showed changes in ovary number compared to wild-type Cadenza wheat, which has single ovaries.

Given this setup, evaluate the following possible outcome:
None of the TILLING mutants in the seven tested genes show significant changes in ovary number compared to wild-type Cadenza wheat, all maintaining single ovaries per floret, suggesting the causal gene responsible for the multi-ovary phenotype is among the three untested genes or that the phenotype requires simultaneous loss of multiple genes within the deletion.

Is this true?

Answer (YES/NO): NO